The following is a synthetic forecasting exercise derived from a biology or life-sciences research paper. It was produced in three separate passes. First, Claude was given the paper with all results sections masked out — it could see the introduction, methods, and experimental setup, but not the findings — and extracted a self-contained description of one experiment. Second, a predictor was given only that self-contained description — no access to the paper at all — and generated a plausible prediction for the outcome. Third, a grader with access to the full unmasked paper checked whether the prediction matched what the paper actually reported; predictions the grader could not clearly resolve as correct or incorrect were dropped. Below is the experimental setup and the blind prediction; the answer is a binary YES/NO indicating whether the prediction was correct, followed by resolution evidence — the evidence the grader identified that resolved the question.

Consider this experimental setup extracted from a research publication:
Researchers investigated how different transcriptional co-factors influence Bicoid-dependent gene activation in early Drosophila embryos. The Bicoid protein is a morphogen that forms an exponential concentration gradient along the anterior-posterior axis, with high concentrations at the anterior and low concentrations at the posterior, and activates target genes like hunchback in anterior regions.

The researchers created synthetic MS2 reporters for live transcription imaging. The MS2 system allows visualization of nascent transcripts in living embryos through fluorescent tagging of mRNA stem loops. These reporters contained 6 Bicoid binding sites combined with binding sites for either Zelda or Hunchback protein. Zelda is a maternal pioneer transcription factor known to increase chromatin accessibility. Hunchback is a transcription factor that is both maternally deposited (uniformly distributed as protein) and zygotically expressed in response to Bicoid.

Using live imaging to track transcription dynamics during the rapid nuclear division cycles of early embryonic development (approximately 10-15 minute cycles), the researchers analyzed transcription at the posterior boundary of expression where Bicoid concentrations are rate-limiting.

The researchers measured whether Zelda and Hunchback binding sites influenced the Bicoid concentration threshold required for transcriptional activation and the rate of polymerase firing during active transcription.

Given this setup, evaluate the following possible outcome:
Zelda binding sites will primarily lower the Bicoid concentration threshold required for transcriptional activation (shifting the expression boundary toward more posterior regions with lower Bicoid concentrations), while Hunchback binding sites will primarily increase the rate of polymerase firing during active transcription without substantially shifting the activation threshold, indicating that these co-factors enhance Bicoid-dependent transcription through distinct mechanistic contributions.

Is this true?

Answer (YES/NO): YES